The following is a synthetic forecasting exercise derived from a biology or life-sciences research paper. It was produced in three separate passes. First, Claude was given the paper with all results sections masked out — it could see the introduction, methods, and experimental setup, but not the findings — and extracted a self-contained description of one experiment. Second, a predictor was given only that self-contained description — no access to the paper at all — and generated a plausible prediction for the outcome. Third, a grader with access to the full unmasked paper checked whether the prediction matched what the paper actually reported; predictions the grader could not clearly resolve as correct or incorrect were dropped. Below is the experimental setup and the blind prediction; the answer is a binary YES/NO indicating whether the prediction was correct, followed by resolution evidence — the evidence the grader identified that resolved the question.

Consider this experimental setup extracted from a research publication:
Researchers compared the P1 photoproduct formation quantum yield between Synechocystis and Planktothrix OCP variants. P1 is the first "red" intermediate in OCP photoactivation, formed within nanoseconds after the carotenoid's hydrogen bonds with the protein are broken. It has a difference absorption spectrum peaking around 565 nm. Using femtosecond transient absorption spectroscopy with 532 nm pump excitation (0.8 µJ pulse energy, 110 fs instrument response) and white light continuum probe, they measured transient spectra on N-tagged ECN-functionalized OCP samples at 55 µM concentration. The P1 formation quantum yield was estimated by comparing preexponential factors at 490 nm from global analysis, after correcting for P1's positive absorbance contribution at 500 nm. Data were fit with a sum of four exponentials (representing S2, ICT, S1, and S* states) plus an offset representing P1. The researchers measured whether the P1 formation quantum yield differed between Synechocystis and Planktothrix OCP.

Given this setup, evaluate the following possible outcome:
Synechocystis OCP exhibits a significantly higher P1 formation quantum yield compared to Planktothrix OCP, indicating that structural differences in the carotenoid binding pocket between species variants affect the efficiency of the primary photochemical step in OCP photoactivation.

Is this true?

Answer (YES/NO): NO